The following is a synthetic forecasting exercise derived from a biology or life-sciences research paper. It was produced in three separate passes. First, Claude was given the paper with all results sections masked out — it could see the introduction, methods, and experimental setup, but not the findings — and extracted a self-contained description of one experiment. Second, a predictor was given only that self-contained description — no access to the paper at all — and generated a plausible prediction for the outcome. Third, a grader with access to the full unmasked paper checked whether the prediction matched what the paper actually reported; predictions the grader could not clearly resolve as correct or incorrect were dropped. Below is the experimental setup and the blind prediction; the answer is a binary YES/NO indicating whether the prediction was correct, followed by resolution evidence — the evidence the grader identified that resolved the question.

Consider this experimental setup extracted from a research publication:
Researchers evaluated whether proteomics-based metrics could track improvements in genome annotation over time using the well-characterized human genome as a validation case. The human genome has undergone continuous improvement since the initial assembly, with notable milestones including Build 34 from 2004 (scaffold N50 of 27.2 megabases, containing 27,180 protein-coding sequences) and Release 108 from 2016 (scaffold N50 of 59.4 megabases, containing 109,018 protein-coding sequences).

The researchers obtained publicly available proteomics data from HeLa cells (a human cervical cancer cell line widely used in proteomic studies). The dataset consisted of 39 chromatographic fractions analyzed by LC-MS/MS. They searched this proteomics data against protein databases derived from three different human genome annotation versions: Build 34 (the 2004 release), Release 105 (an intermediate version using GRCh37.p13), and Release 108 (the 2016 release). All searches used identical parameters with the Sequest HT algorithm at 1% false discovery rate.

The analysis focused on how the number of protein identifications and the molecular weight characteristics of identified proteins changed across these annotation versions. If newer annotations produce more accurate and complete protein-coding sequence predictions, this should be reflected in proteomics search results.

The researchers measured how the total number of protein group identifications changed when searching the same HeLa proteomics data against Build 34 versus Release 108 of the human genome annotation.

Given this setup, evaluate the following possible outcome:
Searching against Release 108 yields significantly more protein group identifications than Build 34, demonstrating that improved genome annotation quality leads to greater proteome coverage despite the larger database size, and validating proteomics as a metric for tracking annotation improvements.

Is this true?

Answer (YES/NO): YES